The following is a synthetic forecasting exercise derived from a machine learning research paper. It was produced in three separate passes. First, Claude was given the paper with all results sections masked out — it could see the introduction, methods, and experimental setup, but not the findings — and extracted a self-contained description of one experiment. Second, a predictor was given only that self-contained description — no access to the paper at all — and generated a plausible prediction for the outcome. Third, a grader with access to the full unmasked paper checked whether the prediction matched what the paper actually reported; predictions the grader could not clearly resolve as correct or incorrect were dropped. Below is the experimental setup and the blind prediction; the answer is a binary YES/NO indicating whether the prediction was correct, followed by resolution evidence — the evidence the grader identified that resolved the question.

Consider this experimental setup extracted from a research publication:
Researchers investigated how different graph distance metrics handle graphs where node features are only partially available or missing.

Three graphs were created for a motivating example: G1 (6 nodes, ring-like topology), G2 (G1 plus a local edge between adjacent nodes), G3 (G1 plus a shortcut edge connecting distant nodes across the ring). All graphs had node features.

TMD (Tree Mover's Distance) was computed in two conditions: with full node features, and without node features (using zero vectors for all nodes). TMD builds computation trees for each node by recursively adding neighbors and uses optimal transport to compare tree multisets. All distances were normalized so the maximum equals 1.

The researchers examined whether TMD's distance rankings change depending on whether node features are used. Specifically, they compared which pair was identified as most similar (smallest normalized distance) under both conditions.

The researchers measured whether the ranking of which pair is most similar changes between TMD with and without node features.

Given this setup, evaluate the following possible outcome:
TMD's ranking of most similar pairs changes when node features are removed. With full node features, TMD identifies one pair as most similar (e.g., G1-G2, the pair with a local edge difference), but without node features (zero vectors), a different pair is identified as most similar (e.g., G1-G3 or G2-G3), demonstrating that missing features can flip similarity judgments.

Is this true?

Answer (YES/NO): YES